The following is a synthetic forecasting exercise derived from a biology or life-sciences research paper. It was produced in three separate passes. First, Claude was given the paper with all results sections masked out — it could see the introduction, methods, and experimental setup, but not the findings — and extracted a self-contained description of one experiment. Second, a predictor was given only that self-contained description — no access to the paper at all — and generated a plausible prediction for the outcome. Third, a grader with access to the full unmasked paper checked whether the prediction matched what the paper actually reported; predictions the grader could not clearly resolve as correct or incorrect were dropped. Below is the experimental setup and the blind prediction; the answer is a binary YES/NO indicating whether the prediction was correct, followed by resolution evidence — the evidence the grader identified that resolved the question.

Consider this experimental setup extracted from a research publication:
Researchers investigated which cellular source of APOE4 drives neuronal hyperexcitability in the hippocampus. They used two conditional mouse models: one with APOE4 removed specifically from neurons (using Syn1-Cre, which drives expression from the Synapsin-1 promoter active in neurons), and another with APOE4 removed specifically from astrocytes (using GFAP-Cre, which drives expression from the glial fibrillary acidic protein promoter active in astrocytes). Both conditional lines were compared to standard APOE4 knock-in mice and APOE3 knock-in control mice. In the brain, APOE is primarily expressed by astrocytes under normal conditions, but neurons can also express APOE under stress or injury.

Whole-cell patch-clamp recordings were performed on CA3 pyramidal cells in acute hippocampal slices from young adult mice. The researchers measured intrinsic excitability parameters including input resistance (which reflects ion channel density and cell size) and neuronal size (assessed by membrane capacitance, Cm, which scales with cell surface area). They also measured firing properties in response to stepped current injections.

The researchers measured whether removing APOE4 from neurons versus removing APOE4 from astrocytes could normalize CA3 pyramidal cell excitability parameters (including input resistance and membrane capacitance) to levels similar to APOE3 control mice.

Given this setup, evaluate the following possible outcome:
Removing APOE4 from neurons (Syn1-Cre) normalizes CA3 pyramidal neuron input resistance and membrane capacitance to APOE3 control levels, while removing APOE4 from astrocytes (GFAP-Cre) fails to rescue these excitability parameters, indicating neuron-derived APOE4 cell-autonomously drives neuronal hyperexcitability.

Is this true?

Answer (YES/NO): YES